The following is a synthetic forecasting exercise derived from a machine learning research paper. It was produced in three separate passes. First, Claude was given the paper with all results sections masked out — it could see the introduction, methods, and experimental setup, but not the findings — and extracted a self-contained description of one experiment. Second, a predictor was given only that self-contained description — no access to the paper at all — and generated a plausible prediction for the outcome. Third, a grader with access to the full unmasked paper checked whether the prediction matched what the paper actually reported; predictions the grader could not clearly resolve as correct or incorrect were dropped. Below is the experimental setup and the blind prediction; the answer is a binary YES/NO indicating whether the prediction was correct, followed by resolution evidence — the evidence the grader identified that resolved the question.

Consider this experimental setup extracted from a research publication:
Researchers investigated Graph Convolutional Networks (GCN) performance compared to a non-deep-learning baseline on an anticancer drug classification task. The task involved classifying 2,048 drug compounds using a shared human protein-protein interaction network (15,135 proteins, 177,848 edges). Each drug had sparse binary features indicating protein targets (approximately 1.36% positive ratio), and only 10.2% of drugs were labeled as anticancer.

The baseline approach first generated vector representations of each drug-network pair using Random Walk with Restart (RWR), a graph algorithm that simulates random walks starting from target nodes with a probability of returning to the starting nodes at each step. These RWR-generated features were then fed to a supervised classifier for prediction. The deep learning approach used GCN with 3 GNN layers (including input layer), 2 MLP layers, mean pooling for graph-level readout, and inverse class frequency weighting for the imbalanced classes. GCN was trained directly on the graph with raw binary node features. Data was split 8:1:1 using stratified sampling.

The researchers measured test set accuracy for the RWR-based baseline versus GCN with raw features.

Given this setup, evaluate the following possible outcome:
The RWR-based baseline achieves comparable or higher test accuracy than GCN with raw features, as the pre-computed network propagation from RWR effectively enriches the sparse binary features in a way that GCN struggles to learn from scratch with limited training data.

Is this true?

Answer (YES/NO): YES